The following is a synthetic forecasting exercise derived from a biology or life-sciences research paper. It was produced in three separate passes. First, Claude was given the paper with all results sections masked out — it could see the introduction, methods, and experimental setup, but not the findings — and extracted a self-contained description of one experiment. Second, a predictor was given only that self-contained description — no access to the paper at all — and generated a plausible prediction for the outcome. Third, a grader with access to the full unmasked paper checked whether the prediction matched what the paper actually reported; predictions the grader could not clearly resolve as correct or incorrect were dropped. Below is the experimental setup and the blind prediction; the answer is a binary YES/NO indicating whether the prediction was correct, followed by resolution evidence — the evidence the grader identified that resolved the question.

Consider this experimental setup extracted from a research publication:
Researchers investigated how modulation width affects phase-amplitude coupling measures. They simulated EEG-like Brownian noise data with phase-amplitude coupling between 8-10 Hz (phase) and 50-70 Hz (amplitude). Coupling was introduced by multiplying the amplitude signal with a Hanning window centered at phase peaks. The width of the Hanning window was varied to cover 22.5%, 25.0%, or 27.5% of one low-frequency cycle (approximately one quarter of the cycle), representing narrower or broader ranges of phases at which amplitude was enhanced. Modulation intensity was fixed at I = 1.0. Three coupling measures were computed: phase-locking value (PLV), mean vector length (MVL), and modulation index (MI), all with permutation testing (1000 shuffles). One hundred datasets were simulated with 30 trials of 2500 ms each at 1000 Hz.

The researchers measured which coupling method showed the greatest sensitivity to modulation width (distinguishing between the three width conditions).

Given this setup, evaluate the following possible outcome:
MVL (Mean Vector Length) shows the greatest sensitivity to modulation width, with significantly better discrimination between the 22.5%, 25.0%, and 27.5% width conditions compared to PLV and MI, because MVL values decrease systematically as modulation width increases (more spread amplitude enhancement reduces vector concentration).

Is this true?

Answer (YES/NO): NO